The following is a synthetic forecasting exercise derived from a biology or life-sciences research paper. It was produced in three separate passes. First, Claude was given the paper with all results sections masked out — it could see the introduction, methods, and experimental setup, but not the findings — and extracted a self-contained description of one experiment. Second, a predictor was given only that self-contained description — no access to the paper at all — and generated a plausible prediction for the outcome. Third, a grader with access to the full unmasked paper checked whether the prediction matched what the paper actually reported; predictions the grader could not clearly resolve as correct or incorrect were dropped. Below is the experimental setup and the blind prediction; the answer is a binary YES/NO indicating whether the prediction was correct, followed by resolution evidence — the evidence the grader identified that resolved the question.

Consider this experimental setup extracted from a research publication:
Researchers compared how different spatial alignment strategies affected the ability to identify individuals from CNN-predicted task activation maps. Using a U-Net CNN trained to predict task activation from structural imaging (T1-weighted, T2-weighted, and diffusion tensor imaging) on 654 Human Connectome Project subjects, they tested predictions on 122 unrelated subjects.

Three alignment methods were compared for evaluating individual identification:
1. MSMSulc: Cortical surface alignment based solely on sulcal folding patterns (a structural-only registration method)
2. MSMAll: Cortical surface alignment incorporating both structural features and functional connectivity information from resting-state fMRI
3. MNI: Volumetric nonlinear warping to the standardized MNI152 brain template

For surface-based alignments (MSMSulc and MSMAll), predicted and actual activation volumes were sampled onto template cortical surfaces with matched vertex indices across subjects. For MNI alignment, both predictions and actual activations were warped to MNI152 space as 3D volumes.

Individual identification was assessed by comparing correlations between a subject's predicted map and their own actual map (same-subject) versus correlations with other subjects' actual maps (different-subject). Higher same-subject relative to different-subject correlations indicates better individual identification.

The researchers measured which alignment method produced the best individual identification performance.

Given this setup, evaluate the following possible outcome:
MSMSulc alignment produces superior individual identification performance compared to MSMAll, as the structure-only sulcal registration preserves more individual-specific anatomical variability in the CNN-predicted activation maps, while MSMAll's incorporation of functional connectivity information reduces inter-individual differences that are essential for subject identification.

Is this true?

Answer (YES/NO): YES